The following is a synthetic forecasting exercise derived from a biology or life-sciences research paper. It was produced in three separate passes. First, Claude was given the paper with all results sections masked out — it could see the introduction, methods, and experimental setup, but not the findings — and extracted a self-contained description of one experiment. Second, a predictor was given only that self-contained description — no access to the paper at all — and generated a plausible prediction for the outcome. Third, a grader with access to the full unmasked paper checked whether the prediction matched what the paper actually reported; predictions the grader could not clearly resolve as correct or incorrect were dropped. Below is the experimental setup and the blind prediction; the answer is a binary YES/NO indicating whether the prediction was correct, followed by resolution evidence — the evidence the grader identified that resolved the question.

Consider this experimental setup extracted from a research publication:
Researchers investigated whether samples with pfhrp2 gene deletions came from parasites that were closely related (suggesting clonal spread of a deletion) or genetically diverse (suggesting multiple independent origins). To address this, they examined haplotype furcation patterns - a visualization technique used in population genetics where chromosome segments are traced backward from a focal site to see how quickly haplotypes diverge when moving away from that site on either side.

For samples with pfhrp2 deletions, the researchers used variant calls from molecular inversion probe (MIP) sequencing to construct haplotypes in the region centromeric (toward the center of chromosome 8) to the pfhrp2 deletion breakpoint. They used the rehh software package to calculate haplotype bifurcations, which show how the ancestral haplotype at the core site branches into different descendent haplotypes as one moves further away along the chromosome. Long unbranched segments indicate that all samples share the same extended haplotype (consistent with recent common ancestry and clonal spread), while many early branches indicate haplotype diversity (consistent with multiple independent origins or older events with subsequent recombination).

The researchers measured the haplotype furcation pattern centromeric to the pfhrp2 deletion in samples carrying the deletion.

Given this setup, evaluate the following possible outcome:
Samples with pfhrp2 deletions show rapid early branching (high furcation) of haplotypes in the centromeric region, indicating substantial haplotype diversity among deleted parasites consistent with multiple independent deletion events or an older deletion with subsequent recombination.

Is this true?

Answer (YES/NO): NO